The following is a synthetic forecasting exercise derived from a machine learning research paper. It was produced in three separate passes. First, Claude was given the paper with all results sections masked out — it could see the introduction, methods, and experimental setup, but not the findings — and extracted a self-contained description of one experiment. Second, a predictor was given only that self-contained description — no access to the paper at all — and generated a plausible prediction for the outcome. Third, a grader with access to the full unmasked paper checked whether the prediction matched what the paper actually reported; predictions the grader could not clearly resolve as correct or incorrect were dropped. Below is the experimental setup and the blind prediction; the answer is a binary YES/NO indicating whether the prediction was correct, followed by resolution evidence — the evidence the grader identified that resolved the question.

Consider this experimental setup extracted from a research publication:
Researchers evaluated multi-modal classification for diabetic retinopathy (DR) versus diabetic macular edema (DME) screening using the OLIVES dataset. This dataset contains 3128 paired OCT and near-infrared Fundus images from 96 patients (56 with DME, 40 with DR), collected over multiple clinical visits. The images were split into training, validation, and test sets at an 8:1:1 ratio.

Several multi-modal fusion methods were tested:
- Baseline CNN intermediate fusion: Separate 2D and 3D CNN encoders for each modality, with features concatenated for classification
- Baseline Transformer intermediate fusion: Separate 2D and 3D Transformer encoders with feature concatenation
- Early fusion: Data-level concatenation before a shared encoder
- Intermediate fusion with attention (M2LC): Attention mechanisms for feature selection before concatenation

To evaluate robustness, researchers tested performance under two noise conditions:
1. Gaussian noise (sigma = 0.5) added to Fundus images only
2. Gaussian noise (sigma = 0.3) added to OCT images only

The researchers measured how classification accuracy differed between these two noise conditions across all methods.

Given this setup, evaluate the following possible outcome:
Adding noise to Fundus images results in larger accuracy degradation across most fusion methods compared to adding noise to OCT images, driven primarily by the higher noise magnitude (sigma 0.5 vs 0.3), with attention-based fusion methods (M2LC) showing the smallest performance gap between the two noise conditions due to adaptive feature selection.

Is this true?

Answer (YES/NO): NO